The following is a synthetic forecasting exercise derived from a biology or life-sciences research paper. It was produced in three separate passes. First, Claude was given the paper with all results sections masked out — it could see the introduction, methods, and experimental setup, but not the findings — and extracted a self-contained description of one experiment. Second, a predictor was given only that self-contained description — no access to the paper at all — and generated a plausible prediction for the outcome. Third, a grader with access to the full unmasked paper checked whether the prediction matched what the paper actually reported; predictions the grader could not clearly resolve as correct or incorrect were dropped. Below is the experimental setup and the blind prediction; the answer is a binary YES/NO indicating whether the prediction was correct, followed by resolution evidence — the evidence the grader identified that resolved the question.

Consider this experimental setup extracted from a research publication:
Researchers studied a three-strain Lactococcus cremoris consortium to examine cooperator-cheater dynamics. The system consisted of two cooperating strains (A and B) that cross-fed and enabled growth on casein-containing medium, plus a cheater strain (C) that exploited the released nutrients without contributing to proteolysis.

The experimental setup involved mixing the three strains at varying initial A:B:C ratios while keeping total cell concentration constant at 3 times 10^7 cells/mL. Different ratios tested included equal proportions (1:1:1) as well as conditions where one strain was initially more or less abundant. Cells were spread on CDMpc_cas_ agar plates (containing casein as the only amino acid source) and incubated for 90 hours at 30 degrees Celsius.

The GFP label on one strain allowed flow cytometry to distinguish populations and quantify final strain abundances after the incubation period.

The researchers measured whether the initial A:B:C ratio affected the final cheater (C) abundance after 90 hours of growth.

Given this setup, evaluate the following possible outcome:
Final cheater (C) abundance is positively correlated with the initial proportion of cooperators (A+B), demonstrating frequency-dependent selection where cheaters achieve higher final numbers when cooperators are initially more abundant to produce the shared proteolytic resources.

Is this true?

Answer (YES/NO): NO